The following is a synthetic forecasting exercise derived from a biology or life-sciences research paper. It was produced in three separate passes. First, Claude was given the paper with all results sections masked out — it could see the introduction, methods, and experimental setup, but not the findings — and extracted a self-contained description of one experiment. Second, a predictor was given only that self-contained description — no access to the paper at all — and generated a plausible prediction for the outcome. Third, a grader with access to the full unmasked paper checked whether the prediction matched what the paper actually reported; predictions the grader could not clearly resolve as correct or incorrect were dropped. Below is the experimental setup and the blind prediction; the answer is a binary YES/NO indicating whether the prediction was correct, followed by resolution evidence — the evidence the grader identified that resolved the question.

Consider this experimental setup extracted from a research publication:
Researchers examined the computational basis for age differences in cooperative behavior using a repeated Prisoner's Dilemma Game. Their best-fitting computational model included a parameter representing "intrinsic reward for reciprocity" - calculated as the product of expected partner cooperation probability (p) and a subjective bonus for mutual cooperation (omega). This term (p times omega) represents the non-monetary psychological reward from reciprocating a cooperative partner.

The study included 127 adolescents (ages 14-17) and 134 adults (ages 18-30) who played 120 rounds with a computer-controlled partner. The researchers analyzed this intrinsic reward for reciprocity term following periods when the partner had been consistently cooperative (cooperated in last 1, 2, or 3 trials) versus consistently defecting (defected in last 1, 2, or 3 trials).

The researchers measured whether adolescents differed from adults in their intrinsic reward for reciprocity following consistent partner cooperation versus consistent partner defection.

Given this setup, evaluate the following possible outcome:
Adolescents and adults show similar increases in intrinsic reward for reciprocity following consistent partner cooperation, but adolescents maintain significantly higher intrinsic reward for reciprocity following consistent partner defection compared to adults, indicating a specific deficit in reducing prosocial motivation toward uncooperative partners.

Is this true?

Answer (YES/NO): NO